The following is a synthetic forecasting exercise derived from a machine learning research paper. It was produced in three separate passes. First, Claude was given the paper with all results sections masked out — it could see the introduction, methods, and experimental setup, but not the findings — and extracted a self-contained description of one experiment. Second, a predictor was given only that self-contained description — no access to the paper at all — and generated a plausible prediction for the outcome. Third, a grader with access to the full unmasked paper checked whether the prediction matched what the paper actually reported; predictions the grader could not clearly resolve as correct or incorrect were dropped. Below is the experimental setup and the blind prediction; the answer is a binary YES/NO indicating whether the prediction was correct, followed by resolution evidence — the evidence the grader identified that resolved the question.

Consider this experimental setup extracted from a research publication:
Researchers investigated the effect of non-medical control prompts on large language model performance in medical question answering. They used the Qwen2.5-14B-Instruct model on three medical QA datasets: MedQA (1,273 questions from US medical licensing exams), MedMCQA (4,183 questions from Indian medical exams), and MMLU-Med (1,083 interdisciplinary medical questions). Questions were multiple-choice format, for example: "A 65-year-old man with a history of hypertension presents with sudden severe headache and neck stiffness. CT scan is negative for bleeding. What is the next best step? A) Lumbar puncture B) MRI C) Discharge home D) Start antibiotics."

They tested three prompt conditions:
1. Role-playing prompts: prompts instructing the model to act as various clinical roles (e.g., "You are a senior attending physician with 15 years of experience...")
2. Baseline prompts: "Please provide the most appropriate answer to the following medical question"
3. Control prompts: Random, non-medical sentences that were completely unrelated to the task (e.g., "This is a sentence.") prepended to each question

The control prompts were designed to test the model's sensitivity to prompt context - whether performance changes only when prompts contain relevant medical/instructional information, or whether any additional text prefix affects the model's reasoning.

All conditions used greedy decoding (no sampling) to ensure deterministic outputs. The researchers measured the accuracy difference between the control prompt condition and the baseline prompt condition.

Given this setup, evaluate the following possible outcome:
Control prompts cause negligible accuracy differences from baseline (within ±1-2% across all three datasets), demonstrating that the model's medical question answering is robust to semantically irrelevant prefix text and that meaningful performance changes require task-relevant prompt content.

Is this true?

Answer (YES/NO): YES